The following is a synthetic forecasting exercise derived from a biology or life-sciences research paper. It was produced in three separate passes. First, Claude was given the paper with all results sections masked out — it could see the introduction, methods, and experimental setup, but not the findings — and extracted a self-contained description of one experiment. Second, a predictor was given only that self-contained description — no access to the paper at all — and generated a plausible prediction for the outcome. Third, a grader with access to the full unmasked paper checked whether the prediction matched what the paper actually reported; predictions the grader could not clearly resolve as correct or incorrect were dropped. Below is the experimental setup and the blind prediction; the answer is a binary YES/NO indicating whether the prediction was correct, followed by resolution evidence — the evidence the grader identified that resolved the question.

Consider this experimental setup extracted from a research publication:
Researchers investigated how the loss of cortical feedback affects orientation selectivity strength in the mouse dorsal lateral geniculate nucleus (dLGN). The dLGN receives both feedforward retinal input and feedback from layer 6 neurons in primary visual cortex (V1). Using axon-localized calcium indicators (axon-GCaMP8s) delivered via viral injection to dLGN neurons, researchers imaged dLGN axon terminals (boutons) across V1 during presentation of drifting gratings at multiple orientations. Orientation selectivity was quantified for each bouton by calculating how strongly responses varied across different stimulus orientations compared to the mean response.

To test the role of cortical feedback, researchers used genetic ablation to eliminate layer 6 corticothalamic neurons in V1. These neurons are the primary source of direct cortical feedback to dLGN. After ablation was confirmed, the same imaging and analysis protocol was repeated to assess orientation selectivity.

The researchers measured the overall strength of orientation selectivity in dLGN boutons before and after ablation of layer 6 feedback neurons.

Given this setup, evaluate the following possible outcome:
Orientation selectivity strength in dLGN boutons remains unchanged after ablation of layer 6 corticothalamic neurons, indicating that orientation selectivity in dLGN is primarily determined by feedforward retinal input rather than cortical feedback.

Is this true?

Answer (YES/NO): NO